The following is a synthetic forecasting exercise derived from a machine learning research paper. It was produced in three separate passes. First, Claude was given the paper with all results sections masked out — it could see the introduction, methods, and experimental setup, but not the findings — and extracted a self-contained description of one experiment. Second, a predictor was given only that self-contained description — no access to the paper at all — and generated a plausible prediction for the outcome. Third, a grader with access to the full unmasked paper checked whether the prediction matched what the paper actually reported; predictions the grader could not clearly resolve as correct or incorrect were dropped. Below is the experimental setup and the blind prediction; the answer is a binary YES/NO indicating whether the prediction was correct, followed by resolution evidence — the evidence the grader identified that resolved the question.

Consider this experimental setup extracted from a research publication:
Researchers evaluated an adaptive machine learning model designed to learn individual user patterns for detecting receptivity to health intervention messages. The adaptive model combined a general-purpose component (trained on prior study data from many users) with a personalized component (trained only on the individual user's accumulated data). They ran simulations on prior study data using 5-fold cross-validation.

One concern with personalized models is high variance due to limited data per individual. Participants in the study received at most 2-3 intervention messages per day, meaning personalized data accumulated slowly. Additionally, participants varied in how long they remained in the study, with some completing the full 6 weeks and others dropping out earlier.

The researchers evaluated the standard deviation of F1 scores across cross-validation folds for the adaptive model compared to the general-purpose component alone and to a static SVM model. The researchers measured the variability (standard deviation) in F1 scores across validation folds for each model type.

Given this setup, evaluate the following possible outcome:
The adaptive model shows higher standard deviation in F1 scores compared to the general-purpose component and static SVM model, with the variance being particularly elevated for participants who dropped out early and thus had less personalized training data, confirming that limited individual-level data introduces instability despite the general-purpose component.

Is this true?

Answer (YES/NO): YES